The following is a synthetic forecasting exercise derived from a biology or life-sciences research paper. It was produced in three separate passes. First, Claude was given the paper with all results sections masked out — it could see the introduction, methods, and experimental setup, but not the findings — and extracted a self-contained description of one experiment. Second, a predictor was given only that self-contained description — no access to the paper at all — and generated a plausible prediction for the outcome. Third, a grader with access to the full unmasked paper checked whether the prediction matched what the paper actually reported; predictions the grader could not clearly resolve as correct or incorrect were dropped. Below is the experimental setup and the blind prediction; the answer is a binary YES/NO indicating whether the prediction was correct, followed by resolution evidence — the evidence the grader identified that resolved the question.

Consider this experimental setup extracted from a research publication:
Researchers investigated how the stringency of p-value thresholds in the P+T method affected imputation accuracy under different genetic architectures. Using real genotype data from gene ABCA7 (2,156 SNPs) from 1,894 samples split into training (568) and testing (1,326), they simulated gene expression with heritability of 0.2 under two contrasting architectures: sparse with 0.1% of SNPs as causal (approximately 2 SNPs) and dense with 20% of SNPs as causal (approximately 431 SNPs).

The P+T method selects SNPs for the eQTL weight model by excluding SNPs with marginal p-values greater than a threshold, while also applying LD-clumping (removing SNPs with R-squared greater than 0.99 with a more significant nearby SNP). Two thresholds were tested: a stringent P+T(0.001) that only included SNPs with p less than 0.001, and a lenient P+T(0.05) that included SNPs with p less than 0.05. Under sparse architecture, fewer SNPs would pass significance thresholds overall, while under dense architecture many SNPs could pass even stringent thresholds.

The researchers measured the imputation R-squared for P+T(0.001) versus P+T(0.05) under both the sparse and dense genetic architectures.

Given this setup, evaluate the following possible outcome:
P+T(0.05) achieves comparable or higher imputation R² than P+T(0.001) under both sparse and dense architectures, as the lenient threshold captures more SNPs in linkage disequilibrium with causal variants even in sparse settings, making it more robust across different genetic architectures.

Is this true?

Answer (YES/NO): NO